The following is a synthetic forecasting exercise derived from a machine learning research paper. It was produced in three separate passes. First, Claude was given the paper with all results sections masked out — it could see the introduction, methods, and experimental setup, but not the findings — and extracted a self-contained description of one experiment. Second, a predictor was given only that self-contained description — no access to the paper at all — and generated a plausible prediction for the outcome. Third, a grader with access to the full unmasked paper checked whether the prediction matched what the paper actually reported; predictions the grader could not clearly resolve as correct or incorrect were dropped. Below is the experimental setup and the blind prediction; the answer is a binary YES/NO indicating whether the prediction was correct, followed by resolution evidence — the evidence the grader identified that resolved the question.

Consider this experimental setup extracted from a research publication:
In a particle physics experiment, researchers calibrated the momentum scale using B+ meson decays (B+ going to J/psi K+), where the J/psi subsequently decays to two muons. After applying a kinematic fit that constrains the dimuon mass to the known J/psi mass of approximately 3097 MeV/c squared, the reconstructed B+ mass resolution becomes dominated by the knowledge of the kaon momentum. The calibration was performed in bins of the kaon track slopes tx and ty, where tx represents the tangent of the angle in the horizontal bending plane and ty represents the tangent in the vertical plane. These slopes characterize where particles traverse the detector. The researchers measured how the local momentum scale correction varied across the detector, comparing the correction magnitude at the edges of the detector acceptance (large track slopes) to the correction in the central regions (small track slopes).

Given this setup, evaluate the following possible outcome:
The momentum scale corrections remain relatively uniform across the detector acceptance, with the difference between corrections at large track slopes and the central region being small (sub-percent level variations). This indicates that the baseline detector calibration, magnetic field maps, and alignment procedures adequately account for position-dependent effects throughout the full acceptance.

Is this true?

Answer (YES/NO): NO